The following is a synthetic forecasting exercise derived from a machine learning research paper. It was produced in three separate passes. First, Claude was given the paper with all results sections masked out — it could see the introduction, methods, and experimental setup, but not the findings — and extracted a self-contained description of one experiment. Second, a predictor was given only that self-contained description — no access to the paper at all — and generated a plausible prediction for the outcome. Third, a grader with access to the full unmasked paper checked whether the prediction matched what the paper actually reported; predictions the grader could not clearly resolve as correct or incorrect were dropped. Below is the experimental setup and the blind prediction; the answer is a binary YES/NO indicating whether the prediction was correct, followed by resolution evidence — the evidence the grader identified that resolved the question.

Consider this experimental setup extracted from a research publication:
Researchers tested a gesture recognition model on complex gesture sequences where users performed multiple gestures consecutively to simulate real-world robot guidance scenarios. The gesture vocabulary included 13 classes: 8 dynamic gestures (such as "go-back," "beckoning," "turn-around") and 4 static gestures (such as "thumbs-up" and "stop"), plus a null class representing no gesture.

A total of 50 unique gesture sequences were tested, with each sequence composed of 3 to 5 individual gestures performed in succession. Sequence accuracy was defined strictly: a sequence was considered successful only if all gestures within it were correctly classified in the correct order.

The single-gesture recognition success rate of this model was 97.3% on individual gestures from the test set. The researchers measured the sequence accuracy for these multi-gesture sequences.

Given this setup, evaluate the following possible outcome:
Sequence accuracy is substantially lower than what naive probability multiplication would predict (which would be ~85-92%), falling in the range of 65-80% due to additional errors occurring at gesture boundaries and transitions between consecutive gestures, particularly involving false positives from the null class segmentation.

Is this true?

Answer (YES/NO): NO